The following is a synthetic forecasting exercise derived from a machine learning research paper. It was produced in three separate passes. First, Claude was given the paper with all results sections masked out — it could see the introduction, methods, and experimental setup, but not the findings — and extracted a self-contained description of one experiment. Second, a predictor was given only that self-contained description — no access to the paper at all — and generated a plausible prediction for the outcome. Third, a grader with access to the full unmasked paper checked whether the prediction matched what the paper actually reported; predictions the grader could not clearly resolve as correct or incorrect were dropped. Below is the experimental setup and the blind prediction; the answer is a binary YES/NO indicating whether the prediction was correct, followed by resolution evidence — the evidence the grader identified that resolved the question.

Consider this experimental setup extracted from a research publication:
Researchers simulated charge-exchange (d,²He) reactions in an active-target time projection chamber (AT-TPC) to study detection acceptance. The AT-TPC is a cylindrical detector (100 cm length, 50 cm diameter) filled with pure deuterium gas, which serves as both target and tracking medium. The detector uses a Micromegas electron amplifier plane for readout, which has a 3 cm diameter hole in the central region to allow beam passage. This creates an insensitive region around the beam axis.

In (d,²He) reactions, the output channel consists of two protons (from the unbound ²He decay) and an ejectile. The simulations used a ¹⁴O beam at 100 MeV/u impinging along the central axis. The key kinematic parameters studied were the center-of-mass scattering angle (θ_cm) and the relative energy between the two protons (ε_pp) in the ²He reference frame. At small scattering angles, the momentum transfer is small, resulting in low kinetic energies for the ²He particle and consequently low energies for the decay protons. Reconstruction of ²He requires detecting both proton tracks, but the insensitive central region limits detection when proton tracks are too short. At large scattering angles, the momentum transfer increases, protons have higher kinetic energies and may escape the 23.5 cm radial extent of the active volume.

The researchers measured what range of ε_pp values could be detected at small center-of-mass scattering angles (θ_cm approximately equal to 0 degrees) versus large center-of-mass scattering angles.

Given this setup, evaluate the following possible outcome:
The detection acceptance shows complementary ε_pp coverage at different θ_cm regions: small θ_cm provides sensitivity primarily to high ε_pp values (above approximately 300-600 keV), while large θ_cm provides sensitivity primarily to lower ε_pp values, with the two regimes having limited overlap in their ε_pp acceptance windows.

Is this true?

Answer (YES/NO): NO